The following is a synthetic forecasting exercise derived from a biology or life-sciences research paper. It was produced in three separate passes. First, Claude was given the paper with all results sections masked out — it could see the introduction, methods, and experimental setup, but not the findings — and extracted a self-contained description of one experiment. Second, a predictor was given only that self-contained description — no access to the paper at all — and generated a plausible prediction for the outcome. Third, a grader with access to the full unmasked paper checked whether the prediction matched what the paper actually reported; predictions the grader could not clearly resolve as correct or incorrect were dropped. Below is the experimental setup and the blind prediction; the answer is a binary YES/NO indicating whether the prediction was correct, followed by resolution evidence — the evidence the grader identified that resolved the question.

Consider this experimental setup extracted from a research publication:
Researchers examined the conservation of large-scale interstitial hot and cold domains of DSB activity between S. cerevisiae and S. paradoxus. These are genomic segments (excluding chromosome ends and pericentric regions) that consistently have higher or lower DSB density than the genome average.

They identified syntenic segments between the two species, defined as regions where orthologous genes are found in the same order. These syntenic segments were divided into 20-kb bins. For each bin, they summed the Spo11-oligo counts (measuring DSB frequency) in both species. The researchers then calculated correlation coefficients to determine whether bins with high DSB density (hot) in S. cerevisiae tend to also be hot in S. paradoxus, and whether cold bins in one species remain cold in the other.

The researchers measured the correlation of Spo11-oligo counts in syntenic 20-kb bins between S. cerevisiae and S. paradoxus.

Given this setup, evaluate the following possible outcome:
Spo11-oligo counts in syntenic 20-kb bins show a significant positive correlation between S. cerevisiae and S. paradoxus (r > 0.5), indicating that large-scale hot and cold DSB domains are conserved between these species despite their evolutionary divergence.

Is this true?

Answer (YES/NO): YES